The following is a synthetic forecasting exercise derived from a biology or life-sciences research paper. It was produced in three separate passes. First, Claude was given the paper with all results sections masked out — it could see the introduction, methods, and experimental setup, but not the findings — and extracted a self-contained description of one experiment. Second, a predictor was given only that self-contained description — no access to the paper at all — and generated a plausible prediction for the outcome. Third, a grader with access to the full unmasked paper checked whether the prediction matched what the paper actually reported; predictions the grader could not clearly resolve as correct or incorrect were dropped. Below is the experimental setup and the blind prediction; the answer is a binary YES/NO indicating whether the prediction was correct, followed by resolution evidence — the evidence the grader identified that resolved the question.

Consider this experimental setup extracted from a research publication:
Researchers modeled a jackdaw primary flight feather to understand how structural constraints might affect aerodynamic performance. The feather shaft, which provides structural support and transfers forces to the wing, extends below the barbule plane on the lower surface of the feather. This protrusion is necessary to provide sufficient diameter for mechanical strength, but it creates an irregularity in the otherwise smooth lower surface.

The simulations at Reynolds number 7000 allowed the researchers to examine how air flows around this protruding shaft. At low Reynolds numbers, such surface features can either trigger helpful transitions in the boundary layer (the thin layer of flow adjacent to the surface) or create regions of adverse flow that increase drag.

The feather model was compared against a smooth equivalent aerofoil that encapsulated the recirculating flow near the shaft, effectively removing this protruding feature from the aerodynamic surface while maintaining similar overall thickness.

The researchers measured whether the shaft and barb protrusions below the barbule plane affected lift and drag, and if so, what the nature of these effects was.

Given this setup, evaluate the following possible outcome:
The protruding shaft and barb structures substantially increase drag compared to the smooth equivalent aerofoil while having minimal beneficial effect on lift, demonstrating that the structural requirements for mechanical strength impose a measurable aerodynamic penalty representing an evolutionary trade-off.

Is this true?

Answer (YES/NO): NO